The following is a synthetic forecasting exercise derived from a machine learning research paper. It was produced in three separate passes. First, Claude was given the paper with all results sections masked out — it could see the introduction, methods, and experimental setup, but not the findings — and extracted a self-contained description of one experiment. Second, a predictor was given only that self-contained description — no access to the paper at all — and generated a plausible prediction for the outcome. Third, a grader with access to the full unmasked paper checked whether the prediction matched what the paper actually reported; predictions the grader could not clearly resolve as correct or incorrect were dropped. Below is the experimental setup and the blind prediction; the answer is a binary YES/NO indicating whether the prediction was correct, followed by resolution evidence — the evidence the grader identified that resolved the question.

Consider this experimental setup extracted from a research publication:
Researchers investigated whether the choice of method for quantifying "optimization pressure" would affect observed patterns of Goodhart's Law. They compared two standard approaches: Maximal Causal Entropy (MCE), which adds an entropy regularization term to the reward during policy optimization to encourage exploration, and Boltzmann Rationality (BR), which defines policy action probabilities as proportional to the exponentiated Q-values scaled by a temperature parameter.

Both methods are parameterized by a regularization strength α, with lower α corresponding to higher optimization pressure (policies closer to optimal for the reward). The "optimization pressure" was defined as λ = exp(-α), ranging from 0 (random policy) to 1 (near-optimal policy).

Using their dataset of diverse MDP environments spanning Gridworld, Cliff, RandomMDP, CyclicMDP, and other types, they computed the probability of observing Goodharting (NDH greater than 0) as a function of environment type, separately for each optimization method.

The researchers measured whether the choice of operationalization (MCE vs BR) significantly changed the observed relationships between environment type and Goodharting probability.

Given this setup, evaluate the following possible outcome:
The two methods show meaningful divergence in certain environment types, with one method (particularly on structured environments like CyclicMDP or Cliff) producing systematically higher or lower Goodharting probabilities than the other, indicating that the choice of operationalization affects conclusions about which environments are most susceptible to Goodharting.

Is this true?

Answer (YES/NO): NO